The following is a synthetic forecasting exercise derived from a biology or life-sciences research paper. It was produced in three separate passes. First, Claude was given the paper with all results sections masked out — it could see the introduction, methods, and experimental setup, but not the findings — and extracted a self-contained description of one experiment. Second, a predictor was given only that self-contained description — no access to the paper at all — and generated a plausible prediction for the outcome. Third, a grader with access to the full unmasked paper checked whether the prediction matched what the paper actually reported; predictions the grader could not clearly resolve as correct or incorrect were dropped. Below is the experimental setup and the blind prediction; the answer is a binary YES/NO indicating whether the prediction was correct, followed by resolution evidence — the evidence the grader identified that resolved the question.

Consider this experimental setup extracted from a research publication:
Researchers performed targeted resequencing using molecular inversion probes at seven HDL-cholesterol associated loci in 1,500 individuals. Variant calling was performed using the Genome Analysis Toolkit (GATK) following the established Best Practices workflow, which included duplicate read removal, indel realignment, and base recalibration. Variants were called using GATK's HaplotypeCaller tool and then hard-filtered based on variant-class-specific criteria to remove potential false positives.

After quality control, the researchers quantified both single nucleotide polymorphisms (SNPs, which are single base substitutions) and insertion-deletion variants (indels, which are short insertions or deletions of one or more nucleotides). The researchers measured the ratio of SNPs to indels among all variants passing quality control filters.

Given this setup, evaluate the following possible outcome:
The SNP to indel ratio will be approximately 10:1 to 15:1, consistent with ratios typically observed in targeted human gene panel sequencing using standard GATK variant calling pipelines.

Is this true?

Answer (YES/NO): NO